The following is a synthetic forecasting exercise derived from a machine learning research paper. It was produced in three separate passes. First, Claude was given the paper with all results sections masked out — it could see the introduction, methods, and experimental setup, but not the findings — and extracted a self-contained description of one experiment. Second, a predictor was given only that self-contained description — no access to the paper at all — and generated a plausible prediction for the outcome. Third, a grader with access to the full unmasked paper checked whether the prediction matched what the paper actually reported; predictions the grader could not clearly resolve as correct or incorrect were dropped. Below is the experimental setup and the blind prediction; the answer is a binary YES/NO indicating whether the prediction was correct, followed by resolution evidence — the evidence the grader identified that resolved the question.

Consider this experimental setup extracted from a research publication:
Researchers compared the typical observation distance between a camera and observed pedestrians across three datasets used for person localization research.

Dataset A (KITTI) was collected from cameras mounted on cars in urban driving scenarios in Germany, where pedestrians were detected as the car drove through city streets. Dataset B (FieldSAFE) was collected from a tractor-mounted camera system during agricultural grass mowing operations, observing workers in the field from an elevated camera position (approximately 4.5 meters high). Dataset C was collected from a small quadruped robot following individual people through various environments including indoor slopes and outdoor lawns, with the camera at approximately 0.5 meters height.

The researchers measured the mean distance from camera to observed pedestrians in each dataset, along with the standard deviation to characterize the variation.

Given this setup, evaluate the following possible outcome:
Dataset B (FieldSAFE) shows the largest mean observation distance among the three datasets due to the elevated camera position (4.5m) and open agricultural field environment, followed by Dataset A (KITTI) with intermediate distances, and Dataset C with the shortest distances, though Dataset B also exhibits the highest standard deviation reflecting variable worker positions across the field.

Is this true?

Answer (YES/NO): NO